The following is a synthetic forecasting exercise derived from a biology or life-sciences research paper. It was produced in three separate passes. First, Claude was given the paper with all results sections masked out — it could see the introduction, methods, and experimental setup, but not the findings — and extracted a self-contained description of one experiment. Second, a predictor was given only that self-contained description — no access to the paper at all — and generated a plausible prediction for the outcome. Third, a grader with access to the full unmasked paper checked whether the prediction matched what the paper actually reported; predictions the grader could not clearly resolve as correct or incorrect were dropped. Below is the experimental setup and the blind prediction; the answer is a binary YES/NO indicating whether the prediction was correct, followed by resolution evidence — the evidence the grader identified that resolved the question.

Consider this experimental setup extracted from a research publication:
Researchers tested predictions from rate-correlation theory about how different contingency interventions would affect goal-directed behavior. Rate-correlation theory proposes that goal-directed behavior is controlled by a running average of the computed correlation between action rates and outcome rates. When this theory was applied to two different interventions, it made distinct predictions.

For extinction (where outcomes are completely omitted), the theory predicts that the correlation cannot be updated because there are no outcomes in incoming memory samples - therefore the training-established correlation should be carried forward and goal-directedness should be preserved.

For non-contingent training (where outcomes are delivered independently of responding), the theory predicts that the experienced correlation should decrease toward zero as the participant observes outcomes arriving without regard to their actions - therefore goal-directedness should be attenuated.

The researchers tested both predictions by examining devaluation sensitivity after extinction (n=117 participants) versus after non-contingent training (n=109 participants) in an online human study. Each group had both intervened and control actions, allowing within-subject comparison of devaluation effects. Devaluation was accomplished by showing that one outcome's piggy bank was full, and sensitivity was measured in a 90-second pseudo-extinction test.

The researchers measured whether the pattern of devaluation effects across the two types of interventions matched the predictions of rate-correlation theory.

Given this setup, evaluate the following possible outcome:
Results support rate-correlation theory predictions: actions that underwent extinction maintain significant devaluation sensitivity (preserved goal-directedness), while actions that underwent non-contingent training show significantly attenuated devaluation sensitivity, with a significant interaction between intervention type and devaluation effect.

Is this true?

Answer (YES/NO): NO